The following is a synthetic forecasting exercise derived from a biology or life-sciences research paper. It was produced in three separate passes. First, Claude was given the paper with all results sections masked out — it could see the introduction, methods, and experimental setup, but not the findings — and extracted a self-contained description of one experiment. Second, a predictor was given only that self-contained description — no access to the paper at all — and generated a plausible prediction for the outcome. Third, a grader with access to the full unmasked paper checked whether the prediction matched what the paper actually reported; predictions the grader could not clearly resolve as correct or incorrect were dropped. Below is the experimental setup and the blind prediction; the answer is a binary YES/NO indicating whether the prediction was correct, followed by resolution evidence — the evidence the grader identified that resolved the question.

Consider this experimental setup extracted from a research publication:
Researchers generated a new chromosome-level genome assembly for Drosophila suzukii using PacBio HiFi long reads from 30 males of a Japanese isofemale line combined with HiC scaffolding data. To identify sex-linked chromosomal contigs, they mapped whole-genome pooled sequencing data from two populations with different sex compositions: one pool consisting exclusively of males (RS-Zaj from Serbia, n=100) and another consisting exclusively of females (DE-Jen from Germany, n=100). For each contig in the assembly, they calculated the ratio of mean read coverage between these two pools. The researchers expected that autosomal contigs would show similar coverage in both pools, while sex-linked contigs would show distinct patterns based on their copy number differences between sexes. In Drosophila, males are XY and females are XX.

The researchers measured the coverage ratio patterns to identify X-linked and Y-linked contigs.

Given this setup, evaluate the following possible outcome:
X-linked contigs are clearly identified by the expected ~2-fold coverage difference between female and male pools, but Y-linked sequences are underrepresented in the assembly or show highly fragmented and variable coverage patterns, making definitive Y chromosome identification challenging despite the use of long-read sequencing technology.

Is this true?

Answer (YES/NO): NO